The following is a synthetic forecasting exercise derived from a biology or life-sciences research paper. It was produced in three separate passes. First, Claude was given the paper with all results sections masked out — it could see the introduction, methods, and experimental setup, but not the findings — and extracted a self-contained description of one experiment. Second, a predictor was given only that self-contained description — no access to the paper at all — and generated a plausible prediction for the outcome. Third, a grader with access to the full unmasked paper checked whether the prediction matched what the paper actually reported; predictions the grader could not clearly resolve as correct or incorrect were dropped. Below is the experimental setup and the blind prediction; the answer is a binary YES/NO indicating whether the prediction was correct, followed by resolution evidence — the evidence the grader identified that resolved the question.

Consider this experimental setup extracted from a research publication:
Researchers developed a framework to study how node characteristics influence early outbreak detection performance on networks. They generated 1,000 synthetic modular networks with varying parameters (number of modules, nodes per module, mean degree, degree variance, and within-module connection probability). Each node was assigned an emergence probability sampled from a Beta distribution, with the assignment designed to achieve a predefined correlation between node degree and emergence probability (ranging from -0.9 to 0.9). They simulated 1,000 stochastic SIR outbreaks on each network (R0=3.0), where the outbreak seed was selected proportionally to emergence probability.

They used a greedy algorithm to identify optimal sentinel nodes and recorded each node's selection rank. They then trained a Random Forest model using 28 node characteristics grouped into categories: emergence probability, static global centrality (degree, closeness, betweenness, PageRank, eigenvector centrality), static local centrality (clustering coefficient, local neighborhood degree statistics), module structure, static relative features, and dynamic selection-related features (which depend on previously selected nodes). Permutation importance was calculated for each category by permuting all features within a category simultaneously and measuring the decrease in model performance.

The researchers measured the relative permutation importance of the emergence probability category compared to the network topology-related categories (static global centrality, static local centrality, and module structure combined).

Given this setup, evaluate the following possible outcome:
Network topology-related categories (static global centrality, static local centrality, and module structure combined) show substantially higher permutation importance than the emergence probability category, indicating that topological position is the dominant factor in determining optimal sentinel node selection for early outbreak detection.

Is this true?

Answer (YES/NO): NO